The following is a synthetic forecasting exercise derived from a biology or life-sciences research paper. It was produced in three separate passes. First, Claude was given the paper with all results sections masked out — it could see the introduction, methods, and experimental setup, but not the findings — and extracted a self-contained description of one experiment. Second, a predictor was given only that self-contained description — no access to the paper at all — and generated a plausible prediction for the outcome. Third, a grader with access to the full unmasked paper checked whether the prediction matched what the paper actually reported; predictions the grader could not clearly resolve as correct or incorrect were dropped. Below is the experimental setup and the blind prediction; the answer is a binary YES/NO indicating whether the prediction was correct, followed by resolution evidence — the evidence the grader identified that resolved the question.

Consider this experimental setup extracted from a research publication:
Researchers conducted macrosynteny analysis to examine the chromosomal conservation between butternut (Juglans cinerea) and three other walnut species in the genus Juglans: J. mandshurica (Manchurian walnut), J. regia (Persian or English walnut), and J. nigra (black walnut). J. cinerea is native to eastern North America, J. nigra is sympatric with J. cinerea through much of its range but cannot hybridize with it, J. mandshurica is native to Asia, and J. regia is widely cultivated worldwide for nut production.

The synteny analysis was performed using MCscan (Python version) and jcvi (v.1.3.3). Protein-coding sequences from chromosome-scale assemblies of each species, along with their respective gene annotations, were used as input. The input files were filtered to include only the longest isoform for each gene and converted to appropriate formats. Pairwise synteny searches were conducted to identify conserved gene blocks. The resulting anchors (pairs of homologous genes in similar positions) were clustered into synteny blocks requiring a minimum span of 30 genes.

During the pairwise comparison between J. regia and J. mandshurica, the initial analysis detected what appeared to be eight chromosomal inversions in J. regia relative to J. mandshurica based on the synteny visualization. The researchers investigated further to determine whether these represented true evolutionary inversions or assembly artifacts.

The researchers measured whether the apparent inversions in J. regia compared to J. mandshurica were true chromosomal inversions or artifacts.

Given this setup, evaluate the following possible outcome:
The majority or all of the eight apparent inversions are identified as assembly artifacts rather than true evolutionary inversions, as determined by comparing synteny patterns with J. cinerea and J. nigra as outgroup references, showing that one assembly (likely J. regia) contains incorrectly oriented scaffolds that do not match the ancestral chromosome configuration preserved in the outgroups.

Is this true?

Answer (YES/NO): NO